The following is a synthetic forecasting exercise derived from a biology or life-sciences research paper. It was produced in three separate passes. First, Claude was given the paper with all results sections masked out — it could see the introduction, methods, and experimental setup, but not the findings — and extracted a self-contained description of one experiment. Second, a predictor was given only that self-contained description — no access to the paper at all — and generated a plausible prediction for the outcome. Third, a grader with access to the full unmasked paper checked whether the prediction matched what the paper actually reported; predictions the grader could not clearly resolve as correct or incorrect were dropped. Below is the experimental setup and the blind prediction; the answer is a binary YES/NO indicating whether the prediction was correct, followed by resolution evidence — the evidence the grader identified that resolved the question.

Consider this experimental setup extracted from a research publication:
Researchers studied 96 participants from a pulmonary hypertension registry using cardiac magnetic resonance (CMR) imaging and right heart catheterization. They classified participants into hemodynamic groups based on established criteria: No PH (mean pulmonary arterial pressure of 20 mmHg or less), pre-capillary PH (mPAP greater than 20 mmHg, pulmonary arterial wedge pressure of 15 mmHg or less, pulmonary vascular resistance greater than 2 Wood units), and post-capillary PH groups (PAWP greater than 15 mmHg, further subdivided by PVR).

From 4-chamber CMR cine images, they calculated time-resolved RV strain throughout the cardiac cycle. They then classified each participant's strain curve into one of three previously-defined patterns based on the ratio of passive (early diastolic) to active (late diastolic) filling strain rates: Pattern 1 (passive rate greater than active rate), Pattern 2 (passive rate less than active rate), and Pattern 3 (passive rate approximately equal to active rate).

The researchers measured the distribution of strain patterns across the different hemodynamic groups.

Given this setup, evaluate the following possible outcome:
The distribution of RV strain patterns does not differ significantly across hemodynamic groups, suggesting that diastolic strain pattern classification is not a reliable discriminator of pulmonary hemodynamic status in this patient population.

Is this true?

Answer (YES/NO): YES